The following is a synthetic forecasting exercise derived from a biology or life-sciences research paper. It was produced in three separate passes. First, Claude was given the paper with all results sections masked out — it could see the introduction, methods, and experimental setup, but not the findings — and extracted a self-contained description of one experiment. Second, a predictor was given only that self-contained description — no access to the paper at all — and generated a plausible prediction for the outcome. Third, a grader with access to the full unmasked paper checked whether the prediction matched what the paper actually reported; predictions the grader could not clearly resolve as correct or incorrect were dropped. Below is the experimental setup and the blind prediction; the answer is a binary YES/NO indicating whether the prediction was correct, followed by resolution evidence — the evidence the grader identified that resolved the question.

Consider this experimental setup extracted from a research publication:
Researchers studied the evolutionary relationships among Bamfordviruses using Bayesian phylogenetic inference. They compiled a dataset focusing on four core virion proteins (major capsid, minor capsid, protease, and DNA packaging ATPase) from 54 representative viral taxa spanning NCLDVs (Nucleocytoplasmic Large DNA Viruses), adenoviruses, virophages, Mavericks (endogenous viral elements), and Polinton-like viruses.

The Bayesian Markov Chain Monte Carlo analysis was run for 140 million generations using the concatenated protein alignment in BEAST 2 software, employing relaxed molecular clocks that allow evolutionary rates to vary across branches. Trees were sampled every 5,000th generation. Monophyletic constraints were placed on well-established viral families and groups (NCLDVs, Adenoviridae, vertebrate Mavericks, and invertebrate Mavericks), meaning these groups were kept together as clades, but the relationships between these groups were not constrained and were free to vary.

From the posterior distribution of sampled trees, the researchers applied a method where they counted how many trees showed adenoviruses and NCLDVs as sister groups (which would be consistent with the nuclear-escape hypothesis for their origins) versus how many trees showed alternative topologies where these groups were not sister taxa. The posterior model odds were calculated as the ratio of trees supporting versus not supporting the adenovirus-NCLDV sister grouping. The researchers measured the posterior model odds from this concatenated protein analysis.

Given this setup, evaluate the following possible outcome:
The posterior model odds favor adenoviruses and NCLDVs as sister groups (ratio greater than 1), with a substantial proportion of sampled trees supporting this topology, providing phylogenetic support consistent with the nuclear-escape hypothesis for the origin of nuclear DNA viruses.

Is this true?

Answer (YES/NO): NO